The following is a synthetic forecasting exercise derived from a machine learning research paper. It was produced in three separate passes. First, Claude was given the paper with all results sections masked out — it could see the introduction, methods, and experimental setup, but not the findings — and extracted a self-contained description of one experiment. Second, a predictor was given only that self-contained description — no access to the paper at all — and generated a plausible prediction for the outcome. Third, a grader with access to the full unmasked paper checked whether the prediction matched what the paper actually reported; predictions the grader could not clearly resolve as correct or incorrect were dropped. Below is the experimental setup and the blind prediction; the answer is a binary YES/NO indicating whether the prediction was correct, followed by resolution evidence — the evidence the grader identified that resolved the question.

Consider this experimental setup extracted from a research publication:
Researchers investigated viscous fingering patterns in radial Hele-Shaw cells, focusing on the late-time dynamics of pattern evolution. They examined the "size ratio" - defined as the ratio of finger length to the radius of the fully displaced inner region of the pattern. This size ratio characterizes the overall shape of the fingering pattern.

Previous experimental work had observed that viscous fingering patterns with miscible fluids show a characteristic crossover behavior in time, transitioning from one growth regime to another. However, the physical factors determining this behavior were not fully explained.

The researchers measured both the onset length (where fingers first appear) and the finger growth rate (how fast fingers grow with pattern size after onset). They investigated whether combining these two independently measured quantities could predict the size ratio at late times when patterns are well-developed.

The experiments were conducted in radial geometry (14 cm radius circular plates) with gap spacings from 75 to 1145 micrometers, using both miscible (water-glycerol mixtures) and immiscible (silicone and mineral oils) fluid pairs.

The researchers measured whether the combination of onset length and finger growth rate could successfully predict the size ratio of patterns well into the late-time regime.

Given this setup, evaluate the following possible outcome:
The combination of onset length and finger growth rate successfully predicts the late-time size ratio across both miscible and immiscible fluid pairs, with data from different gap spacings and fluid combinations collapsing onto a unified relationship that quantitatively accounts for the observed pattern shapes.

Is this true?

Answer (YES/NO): YES